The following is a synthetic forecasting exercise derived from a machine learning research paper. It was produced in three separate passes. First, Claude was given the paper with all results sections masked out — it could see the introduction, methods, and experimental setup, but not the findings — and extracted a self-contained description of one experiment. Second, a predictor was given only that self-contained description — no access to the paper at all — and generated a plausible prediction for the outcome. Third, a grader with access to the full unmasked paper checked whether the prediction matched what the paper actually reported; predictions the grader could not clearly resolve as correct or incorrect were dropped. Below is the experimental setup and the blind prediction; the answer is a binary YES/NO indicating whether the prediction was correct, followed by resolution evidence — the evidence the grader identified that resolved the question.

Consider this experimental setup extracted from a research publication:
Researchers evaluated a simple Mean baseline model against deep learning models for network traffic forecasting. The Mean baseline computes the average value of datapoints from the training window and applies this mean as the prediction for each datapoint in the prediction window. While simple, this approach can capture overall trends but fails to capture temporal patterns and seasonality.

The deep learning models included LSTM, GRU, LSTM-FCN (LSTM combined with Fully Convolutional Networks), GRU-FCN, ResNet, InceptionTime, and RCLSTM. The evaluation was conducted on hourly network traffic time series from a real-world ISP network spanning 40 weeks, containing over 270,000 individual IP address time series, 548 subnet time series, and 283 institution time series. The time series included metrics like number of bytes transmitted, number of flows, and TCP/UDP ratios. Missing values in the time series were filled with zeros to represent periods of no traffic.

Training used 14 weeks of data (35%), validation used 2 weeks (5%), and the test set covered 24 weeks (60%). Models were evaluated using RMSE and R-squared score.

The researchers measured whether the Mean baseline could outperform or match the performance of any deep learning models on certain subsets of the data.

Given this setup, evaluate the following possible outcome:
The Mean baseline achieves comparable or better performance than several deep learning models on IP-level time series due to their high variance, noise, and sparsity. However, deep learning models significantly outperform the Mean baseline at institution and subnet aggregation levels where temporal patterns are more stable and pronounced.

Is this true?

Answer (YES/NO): NO